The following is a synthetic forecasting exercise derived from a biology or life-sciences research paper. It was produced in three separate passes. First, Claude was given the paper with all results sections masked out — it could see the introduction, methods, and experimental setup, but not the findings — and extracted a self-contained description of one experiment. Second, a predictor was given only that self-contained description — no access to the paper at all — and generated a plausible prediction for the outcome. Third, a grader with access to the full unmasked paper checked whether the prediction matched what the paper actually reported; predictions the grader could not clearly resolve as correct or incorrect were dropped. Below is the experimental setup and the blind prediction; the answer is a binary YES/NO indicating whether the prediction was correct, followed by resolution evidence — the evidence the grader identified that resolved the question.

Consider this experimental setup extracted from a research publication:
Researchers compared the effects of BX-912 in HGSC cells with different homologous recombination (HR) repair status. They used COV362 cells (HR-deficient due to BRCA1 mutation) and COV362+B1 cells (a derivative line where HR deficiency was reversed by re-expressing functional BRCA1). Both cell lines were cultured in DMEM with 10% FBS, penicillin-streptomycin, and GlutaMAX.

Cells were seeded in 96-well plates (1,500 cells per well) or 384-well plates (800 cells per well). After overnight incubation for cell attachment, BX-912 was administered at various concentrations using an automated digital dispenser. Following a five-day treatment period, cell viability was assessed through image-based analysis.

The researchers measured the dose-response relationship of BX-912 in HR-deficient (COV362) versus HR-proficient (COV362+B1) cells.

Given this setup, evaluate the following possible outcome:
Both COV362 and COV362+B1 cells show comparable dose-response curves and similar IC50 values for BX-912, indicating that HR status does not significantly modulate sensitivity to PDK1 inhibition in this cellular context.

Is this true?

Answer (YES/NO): YES